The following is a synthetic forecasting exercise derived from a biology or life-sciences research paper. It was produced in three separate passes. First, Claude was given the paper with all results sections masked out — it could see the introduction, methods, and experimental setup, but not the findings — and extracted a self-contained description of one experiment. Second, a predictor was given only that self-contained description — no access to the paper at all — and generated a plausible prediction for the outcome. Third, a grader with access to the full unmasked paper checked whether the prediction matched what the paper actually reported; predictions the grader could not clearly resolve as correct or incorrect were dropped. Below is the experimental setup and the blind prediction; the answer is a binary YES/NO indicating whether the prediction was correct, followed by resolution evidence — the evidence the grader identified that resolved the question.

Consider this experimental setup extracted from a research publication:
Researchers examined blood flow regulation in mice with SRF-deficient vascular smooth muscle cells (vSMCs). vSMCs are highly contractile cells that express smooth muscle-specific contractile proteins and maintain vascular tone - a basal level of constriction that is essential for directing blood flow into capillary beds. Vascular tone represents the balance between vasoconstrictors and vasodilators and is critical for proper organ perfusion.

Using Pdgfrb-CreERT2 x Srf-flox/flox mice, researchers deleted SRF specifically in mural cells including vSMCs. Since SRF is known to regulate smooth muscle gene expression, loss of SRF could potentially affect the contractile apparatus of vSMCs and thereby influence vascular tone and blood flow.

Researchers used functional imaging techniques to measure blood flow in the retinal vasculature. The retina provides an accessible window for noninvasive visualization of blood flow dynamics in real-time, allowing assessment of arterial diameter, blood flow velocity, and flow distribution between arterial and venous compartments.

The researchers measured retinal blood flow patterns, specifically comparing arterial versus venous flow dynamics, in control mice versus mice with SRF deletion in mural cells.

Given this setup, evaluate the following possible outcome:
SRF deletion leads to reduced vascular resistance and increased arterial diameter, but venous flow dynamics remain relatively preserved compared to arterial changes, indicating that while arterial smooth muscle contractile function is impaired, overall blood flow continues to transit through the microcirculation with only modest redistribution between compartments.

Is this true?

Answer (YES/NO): NO